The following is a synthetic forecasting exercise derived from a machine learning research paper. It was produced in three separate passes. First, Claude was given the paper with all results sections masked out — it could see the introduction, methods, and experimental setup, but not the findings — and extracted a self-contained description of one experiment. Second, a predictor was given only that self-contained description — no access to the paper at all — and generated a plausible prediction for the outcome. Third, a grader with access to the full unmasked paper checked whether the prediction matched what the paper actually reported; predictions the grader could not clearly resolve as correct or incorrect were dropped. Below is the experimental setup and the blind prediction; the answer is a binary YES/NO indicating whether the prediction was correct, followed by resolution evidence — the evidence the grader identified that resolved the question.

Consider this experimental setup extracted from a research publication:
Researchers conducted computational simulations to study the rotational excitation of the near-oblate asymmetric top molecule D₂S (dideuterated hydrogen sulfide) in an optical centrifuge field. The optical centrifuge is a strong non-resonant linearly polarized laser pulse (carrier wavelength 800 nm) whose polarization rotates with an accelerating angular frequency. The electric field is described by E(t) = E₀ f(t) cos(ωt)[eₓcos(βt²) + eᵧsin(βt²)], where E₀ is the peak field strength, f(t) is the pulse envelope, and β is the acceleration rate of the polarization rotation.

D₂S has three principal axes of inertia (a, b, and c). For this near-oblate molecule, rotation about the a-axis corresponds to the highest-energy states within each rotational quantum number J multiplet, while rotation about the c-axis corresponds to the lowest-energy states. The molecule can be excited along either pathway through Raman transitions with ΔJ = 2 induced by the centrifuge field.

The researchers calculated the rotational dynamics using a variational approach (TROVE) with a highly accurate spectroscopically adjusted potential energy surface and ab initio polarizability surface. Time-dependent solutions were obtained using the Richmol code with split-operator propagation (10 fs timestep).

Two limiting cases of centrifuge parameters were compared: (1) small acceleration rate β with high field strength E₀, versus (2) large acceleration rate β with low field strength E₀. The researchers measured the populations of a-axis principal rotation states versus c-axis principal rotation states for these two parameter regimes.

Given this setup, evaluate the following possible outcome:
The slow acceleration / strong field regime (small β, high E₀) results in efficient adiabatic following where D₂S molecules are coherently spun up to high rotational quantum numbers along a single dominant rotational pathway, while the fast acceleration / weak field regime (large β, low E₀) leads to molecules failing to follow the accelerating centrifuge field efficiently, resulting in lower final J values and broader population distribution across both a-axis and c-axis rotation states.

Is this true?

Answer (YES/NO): NO